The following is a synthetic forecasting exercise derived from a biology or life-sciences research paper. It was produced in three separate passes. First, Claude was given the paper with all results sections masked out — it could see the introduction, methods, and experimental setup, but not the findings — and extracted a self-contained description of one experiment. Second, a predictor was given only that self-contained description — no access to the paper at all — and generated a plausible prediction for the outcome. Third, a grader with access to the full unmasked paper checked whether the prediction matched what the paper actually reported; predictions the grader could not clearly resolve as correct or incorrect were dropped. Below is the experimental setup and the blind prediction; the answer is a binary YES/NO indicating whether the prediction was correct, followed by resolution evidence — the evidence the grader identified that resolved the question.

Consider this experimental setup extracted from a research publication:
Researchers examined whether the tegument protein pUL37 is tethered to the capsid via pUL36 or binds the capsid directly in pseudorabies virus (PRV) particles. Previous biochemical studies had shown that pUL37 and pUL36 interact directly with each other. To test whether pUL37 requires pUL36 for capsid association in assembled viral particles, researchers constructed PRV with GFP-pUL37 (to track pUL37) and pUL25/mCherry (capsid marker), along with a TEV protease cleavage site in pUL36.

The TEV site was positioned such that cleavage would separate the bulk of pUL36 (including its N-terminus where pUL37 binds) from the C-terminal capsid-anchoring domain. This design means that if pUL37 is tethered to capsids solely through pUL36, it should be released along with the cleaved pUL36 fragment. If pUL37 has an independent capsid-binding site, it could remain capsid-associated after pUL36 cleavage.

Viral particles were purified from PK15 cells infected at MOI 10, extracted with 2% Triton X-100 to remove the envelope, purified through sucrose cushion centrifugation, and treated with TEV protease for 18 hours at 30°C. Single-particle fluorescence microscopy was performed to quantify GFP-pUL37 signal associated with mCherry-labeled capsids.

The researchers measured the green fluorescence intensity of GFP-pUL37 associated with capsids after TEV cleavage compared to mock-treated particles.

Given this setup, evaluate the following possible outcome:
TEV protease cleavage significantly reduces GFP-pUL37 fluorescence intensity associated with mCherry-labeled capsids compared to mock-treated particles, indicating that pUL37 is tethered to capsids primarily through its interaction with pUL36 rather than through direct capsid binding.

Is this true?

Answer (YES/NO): YES